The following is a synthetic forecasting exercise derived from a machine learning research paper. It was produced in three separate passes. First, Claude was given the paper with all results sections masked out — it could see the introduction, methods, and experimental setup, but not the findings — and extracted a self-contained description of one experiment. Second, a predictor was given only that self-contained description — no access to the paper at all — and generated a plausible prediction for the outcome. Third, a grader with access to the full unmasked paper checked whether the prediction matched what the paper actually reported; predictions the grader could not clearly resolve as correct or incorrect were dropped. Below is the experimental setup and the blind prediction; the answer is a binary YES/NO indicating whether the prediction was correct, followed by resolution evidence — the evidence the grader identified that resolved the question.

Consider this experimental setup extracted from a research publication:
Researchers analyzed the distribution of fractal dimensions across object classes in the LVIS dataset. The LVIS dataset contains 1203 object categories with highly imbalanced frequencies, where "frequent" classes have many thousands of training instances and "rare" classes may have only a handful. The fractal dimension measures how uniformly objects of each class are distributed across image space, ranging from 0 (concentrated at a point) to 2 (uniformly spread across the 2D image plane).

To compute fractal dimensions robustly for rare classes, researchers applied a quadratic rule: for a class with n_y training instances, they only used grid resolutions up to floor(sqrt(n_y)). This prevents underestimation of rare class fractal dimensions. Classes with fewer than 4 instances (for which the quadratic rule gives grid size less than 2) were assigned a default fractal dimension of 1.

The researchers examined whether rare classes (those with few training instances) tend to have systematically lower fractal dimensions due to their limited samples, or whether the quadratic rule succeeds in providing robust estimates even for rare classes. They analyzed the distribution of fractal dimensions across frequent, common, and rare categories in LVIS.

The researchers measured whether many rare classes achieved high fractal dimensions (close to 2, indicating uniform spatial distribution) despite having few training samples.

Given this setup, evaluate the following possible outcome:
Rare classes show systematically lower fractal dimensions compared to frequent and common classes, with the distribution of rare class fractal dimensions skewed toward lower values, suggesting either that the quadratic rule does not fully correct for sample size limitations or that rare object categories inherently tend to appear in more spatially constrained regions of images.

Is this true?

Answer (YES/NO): NO